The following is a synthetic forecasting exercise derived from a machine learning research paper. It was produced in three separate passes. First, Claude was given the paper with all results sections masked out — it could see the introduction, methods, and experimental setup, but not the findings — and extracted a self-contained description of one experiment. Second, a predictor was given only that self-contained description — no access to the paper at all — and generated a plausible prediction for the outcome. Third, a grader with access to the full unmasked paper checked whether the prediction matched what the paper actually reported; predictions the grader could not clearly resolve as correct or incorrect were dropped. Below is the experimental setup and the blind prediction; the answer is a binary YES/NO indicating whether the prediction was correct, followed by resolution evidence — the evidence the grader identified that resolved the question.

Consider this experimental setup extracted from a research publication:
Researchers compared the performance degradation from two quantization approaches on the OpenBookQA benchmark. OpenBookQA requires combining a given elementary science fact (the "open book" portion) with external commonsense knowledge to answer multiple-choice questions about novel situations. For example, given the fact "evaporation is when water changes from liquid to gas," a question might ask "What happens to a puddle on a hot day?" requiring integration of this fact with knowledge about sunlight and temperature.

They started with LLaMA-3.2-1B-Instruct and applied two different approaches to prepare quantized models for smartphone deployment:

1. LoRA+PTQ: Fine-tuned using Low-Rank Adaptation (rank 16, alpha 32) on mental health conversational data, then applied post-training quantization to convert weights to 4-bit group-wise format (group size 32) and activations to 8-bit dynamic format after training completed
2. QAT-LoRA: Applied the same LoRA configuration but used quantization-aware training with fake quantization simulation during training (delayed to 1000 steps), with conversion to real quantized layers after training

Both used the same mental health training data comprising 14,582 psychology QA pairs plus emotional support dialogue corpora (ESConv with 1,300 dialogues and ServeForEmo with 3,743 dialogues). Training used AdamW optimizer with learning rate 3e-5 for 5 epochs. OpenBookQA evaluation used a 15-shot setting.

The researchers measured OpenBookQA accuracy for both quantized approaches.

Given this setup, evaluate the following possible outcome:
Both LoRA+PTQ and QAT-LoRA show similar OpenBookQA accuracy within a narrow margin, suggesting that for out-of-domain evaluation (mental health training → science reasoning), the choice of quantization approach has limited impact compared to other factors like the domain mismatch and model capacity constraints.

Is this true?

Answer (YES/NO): NO